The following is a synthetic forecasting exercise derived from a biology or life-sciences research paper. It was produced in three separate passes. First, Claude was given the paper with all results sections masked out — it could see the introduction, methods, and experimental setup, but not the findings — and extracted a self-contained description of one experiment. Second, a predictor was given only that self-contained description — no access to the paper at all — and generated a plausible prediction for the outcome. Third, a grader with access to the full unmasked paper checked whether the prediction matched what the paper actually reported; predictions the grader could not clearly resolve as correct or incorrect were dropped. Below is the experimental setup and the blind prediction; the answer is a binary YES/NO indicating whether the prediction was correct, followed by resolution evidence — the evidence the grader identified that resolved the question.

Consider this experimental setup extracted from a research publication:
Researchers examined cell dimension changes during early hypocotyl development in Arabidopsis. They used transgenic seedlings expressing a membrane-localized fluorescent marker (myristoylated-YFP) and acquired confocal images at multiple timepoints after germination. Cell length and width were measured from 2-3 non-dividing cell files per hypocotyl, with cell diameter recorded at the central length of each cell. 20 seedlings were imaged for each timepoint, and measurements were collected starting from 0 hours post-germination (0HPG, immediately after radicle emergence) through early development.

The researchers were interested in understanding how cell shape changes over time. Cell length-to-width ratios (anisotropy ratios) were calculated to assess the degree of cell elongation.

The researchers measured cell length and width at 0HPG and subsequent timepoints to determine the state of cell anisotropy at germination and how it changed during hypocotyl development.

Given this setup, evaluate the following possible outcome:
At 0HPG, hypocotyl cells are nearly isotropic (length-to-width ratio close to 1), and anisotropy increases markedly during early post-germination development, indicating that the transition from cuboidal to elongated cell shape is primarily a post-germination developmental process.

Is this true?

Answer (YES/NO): NO